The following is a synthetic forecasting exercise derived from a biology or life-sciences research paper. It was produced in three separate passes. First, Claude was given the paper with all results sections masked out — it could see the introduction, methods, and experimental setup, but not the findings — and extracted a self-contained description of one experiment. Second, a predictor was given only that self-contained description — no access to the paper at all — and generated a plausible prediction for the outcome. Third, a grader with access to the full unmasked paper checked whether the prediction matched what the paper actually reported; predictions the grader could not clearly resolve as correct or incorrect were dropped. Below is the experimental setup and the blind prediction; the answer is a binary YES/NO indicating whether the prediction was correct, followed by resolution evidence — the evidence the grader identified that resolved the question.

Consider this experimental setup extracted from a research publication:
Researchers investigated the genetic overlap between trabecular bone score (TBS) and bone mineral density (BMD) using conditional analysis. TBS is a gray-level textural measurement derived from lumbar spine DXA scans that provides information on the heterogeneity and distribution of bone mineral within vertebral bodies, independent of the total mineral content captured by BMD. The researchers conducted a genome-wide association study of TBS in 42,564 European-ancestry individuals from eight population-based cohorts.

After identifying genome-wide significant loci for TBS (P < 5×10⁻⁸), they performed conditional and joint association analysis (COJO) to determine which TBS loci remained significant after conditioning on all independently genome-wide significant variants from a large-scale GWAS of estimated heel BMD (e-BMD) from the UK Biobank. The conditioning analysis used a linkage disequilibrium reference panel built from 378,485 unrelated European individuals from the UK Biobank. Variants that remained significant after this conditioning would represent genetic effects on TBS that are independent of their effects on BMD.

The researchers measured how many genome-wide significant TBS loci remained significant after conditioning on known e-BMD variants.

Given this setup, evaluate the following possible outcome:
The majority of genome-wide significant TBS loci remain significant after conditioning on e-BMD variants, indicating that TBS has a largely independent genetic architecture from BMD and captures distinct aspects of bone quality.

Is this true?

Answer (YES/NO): NO